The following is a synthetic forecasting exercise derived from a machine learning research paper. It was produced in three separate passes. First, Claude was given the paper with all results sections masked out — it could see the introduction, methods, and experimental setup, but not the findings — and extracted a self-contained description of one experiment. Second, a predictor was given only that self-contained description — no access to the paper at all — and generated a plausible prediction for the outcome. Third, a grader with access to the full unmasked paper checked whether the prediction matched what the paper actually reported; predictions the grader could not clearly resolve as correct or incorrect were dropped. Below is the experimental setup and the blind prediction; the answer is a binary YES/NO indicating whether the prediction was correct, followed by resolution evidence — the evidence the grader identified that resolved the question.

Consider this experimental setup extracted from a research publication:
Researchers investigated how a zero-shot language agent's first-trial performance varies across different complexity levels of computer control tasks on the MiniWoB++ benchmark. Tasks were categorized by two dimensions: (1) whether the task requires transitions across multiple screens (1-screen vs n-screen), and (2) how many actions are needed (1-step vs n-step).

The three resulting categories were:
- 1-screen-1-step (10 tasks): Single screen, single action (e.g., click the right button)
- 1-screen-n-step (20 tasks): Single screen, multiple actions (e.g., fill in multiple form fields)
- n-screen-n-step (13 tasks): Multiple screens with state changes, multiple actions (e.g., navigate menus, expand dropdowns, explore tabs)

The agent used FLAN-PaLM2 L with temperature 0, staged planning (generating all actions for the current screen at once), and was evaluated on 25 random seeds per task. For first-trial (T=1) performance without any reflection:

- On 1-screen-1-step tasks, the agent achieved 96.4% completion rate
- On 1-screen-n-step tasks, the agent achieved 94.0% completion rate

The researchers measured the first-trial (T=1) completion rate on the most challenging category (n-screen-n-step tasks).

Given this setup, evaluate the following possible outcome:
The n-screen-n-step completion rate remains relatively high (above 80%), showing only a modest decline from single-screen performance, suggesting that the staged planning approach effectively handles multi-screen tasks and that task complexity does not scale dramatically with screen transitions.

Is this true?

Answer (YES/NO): NO